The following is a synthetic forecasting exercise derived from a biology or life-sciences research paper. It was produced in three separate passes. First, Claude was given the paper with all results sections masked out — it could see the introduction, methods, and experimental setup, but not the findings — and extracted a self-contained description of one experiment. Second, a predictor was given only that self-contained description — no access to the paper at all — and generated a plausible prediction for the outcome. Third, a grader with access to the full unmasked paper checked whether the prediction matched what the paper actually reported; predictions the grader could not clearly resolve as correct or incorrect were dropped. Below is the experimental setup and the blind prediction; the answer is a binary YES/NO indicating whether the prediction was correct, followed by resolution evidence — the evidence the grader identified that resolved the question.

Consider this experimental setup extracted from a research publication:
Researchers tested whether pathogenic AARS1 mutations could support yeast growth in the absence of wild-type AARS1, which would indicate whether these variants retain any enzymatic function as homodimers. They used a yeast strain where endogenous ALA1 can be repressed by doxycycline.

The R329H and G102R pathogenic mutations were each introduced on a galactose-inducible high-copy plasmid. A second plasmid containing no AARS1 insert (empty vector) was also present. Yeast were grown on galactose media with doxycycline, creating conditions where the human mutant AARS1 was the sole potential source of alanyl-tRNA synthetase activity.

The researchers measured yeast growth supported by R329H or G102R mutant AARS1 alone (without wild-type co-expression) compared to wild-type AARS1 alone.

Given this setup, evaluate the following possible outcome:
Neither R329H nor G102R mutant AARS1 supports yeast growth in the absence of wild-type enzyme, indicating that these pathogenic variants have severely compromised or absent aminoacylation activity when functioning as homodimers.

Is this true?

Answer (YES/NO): YES